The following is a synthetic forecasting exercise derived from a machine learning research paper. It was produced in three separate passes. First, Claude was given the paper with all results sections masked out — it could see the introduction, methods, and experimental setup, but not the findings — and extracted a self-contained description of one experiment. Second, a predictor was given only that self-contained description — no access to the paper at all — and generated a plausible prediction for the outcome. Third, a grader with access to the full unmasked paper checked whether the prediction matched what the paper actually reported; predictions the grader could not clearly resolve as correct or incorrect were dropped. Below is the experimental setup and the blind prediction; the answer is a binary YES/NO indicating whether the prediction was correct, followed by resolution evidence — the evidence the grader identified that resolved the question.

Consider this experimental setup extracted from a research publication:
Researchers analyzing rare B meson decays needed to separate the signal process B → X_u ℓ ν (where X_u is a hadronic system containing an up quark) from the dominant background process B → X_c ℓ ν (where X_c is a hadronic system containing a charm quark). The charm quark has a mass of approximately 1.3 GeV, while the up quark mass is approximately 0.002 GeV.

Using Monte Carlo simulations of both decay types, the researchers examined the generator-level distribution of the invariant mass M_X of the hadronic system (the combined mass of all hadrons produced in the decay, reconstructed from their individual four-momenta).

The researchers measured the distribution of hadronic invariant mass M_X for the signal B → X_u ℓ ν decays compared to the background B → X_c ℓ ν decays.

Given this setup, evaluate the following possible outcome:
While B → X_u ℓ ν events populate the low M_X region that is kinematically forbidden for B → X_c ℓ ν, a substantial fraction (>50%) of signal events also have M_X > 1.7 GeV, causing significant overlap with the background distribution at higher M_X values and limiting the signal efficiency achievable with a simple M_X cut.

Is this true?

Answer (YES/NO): NO